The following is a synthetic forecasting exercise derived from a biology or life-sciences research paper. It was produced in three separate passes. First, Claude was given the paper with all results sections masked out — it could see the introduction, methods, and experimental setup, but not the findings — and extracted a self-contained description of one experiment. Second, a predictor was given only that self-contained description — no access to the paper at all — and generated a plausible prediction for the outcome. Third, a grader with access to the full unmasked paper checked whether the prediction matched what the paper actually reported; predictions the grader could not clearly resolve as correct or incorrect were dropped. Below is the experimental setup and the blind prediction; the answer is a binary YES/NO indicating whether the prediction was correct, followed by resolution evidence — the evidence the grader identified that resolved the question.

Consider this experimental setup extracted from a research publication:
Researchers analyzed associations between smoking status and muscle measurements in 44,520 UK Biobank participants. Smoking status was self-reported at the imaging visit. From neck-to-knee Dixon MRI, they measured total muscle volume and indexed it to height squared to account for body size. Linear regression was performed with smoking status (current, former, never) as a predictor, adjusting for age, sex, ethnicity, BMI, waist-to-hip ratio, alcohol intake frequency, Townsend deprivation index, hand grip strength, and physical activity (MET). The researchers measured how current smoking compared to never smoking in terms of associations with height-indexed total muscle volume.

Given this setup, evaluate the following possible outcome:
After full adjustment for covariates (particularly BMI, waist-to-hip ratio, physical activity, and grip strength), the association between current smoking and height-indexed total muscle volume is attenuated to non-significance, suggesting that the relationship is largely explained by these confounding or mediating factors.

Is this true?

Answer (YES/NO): NO